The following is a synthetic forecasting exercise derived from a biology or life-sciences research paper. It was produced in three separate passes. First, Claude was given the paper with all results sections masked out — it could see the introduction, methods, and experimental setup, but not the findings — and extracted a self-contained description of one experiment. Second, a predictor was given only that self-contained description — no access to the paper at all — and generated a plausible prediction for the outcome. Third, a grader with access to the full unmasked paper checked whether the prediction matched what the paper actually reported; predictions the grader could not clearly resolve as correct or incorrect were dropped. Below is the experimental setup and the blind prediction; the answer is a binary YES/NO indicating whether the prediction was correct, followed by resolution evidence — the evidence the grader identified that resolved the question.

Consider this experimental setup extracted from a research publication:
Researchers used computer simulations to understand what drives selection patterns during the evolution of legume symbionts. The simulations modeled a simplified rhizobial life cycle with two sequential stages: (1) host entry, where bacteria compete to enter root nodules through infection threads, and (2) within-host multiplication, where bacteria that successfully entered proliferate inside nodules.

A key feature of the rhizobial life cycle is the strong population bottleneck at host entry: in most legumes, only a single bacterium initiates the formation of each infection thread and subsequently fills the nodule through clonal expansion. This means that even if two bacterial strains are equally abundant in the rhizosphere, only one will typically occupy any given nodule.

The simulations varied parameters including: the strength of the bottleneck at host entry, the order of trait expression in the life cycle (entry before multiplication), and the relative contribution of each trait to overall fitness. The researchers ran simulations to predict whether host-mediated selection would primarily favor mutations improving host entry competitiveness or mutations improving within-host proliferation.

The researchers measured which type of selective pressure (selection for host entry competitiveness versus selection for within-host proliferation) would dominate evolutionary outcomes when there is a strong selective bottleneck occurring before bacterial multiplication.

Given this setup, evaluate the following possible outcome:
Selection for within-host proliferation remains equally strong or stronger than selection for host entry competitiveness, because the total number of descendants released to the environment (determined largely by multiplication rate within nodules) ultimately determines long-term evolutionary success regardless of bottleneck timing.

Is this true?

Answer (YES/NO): NO